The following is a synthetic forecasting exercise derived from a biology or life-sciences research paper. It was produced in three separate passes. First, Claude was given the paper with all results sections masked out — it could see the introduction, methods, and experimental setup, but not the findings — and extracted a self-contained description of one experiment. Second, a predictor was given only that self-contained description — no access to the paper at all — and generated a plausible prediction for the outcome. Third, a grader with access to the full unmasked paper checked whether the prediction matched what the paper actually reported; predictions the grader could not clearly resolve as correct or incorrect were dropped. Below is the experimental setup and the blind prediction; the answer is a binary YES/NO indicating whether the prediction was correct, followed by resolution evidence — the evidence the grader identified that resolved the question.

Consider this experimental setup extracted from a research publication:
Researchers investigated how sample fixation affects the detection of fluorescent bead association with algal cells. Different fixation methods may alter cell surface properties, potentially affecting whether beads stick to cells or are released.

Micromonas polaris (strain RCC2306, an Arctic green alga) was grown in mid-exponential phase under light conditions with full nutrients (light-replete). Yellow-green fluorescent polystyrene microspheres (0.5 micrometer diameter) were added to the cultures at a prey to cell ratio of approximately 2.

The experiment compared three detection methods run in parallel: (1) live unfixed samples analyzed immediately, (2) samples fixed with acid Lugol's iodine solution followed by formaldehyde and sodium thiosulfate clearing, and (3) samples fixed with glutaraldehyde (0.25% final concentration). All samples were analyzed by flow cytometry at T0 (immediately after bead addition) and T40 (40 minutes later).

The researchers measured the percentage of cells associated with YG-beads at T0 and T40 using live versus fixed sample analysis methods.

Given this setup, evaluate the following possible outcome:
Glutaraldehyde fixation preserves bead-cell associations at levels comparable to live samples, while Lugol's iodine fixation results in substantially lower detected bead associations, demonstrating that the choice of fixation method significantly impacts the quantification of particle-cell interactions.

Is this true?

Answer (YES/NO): NO